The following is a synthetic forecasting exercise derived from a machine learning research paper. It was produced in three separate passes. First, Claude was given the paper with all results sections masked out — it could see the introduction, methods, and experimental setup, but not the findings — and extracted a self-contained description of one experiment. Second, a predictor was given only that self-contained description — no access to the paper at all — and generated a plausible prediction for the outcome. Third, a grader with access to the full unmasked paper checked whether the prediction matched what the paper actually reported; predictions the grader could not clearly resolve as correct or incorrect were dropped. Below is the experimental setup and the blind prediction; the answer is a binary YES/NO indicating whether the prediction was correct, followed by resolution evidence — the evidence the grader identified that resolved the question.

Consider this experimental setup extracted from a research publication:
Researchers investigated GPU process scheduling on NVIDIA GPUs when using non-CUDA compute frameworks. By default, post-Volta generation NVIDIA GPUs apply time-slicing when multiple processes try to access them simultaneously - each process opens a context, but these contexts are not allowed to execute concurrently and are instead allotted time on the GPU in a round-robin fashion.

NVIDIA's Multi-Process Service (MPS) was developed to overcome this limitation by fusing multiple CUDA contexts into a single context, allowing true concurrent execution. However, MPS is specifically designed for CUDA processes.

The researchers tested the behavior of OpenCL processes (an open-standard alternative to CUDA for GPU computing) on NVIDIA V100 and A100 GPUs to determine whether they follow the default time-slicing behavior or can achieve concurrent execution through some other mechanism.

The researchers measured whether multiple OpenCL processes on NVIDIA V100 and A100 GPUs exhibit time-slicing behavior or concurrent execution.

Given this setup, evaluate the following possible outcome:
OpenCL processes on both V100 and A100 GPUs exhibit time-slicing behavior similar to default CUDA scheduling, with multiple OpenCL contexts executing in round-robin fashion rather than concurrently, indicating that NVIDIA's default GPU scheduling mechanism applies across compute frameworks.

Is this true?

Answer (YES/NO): YES